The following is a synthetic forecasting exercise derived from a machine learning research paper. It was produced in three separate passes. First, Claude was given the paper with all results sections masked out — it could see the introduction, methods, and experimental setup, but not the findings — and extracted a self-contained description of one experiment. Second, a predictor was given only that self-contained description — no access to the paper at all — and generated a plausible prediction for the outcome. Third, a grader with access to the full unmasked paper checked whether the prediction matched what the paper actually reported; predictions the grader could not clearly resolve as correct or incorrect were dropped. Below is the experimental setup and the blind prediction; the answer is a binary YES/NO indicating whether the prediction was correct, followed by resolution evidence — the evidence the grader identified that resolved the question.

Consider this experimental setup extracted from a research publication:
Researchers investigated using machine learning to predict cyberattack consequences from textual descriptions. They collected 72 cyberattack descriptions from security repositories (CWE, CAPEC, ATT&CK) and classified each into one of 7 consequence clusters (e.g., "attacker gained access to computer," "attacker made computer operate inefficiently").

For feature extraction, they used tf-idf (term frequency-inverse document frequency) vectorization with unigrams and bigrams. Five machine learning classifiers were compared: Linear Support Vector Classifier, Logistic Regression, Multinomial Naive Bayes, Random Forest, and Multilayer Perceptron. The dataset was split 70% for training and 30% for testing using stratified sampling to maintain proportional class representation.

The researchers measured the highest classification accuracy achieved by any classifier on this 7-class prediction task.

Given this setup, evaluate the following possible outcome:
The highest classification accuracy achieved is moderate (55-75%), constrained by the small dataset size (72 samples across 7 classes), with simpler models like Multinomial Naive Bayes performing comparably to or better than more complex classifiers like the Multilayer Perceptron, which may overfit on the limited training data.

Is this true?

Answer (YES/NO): NO